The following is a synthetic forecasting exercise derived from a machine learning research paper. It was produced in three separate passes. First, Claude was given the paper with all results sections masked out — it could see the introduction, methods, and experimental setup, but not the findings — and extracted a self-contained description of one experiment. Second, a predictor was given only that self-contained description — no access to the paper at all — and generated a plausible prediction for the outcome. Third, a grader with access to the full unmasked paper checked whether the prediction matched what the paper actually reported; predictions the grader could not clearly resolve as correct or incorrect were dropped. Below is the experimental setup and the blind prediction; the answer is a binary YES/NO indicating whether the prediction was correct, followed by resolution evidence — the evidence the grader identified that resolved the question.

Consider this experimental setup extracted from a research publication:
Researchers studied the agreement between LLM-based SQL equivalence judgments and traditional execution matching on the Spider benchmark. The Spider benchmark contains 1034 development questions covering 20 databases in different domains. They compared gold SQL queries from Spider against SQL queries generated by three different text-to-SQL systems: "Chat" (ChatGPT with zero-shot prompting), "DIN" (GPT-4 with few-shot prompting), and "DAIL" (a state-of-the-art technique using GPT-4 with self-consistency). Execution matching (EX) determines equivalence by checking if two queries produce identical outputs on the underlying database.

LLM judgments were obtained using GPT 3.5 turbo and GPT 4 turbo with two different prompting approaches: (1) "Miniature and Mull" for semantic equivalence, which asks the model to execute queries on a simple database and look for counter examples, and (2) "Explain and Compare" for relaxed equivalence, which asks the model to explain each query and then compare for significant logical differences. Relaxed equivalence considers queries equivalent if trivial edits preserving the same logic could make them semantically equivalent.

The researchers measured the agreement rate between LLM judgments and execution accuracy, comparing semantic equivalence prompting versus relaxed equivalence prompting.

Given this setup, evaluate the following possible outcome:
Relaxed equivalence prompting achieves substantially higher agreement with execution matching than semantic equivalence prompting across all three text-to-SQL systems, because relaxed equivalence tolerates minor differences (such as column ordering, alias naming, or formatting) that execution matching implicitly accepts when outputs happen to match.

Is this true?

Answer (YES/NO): NO